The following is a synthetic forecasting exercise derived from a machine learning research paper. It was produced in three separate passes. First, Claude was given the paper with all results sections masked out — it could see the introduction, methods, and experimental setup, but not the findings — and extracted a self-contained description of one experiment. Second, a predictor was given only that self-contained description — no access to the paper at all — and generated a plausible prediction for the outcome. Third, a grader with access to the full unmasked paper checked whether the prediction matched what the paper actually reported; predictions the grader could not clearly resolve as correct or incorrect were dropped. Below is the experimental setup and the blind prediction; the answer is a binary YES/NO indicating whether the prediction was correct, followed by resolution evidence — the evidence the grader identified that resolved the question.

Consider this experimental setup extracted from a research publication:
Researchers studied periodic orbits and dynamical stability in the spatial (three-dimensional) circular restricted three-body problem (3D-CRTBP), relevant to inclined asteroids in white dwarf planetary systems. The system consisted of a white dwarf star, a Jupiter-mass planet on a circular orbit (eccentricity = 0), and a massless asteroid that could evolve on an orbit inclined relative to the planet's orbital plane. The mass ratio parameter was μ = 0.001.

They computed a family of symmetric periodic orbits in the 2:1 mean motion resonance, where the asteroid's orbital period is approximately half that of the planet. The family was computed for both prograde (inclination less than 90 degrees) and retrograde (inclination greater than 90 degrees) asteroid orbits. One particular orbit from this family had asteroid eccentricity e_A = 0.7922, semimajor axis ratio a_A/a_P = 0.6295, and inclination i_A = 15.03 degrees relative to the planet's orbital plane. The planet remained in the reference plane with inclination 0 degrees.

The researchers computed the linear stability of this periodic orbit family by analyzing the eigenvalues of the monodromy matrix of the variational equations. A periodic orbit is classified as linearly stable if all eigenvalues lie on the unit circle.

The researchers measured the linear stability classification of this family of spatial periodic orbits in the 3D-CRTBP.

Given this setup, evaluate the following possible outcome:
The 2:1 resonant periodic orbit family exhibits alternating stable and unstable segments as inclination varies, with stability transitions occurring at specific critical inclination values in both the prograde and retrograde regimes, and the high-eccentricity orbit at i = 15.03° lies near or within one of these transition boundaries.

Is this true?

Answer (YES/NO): NO